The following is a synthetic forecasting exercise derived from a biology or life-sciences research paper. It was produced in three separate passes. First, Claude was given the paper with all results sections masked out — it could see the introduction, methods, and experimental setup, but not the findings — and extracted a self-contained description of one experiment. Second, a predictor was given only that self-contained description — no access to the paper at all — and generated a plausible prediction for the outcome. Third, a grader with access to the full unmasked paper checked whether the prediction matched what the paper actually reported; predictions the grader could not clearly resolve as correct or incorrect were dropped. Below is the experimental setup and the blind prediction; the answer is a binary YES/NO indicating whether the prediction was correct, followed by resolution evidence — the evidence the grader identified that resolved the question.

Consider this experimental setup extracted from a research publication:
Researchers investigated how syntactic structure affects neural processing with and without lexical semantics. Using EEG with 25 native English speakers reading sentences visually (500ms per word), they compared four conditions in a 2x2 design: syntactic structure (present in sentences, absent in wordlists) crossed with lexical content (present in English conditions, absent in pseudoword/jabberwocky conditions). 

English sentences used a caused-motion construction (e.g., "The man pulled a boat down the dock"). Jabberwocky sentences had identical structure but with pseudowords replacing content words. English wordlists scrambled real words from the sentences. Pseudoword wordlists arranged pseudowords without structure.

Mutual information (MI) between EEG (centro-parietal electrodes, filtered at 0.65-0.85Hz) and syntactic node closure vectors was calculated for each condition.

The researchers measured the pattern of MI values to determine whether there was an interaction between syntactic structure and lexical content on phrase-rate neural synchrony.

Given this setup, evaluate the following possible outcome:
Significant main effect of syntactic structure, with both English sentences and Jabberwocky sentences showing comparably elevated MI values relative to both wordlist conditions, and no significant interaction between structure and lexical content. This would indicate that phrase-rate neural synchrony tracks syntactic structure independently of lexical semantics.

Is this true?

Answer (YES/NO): YES